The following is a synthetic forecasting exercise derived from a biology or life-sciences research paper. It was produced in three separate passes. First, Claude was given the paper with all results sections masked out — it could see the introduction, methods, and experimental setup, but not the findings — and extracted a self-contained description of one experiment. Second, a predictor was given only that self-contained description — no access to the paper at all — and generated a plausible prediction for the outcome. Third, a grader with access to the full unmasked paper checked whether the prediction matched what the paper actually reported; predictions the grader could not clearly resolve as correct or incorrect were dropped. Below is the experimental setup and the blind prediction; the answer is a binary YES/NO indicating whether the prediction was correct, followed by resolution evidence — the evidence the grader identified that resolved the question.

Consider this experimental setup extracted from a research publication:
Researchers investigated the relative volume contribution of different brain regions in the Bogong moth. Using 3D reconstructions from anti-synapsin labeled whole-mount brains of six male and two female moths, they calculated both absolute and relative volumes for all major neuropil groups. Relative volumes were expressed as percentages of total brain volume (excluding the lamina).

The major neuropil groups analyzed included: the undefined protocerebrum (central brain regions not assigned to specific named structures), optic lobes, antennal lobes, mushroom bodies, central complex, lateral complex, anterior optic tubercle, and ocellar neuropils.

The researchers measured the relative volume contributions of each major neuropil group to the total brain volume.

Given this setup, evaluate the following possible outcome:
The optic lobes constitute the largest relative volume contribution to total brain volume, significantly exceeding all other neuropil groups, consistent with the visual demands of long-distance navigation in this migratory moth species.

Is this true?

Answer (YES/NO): NO